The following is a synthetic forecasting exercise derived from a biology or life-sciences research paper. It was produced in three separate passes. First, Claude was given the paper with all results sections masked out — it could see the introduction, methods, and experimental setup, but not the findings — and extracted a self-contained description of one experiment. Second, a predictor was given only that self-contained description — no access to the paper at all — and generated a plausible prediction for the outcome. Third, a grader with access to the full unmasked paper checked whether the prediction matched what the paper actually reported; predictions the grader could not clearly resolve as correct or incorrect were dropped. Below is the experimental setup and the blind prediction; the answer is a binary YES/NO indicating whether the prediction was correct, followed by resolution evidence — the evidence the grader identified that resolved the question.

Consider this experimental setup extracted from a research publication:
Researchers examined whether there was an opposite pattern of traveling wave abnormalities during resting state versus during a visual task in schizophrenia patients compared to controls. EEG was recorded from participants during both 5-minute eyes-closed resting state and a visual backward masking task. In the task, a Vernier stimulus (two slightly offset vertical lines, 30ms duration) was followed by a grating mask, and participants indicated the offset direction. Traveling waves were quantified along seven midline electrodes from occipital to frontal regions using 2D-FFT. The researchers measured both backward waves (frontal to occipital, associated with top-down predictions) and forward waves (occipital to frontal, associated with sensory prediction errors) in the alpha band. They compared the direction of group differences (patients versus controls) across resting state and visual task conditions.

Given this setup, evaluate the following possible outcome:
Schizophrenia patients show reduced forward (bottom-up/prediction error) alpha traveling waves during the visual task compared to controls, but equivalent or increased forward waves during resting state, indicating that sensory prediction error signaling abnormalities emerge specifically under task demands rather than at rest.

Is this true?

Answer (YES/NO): NO